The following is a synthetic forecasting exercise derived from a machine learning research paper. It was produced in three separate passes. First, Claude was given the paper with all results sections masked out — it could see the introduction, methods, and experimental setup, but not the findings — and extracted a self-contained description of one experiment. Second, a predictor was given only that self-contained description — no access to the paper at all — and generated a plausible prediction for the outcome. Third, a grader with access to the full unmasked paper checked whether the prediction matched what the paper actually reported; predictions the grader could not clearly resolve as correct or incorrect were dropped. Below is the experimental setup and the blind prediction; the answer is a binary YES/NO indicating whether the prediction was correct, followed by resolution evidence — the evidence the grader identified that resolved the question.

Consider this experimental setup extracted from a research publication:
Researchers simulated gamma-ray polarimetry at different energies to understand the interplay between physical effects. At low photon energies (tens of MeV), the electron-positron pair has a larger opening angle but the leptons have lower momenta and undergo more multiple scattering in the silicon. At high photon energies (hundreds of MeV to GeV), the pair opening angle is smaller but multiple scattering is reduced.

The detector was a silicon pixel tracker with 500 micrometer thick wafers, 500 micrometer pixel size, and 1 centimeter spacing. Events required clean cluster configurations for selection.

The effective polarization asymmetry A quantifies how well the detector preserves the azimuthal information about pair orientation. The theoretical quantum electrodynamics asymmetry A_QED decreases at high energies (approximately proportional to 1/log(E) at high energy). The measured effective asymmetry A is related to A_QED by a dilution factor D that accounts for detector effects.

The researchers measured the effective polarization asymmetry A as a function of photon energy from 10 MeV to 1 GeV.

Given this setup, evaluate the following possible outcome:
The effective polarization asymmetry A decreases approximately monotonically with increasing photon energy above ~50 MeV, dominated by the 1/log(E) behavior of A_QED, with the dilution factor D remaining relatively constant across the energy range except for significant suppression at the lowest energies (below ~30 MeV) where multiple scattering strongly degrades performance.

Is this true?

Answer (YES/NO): NO